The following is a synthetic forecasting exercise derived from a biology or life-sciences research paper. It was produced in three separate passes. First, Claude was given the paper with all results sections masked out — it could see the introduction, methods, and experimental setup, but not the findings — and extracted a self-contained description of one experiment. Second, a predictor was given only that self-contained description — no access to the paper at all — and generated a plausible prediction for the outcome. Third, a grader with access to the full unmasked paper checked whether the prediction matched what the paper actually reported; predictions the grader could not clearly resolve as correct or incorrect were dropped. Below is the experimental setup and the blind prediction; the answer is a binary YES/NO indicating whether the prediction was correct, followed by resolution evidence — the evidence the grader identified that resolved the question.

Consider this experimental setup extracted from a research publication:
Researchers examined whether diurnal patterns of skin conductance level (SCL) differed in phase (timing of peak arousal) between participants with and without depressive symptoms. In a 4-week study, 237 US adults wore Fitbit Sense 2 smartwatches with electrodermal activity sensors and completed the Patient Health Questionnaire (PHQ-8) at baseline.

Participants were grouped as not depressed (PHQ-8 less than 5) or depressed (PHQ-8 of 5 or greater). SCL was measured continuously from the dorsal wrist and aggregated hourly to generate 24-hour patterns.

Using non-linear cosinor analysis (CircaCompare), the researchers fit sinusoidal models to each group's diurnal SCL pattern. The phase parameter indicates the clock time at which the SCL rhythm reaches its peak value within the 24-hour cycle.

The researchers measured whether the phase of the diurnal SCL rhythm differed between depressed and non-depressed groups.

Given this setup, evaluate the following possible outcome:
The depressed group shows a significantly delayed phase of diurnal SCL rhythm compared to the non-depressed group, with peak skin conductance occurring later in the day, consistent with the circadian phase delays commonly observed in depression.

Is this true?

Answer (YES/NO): NO